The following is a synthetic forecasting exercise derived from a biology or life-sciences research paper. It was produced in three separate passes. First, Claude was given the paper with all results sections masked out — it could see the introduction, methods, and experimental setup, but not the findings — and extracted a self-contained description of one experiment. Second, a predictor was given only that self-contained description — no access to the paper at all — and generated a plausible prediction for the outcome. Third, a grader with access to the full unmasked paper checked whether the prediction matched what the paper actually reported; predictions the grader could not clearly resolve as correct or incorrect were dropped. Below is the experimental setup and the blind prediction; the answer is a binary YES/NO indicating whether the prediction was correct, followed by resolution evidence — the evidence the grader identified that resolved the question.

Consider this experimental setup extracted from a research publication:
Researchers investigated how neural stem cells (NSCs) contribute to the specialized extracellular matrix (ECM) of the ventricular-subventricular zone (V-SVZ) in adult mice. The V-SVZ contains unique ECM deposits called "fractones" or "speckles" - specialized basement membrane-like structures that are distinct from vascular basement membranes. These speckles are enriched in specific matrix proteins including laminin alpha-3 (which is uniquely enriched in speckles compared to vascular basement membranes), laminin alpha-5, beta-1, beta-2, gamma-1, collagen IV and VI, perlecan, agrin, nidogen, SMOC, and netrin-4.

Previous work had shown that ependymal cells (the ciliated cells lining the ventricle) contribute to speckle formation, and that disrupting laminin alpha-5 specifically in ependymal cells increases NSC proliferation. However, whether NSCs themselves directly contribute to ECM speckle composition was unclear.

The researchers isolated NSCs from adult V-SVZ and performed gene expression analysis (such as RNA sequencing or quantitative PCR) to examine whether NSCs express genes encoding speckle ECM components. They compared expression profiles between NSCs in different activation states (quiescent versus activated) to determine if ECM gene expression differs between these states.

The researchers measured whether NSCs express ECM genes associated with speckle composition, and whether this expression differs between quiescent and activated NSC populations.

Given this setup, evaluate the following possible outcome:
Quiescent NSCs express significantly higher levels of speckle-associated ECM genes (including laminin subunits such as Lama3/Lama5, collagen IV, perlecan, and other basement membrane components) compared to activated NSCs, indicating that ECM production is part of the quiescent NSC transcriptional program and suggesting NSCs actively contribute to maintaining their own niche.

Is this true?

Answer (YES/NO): YES